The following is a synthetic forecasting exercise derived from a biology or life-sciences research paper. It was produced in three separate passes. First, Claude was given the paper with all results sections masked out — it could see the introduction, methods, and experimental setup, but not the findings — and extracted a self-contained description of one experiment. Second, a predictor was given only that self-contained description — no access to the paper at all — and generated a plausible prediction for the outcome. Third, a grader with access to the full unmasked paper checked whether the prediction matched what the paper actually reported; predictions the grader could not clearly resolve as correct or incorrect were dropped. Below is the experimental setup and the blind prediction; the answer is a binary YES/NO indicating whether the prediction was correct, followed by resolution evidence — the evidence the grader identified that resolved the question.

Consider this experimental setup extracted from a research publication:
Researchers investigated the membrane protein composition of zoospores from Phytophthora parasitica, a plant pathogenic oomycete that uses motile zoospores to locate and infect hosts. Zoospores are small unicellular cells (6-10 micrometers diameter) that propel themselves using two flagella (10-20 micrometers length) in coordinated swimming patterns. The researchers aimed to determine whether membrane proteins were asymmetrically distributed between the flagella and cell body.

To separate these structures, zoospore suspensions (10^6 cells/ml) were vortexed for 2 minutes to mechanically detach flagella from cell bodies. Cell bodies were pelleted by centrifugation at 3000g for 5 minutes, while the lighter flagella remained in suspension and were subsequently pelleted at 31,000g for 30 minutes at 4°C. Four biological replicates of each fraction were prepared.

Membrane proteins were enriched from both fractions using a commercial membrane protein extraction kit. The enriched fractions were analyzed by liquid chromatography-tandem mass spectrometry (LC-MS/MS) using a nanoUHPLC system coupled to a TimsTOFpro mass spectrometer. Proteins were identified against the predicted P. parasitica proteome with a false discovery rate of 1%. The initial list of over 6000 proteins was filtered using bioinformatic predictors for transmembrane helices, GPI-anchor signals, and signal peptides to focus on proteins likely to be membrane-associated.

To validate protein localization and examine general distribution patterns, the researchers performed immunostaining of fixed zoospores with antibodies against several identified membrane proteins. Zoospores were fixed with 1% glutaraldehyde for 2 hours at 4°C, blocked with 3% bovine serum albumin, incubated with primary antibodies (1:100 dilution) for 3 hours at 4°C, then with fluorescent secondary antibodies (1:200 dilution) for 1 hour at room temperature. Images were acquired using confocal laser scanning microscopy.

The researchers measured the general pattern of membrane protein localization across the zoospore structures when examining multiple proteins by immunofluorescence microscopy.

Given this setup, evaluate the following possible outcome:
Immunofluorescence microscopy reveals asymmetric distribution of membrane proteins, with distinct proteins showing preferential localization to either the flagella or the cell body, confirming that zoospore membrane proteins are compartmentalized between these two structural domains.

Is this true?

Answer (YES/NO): NO